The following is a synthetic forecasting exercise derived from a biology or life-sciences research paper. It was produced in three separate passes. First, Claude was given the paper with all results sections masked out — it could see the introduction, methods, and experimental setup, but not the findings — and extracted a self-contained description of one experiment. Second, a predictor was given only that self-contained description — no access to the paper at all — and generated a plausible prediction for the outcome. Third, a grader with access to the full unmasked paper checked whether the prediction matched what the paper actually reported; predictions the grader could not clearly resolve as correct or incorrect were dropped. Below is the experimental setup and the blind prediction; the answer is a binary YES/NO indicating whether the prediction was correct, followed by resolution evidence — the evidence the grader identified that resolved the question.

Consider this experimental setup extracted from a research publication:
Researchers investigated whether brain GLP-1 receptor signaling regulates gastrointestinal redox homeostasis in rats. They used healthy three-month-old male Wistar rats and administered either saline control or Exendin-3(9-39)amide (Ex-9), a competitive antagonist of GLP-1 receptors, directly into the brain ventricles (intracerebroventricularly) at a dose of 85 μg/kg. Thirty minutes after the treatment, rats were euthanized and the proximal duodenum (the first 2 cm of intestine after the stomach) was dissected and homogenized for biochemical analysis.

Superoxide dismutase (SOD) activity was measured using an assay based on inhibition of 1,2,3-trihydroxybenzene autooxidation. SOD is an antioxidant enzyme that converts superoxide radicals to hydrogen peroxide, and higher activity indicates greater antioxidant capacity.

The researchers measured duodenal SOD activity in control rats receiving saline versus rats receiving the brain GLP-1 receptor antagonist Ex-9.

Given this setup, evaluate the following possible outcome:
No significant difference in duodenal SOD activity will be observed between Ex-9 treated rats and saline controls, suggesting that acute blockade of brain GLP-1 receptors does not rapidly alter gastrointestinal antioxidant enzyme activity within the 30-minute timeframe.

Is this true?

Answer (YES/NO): NO